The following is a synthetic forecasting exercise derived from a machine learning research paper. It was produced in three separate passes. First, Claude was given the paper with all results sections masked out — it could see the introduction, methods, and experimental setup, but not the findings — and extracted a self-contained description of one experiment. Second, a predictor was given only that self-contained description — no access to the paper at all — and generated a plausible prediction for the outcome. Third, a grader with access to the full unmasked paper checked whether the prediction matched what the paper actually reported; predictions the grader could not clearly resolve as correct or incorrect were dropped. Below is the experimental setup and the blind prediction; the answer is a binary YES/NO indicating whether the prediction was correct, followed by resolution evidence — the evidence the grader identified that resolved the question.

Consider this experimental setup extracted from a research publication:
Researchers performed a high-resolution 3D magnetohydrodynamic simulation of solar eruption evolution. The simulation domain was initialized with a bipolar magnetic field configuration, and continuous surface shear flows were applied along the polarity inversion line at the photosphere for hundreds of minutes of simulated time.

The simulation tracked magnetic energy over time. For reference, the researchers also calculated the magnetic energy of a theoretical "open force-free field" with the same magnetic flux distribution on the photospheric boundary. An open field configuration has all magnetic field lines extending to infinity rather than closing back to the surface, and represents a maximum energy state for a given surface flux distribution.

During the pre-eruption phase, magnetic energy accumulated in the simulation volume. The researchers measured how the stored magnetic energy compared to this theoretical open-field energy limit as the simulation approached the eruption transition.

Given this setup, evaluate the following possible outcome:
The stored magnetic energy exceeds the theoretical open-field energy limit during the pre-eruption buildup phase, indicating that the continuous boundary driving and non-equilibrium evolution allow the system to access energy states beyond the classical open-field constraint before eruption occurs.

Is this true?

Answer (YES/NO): NO